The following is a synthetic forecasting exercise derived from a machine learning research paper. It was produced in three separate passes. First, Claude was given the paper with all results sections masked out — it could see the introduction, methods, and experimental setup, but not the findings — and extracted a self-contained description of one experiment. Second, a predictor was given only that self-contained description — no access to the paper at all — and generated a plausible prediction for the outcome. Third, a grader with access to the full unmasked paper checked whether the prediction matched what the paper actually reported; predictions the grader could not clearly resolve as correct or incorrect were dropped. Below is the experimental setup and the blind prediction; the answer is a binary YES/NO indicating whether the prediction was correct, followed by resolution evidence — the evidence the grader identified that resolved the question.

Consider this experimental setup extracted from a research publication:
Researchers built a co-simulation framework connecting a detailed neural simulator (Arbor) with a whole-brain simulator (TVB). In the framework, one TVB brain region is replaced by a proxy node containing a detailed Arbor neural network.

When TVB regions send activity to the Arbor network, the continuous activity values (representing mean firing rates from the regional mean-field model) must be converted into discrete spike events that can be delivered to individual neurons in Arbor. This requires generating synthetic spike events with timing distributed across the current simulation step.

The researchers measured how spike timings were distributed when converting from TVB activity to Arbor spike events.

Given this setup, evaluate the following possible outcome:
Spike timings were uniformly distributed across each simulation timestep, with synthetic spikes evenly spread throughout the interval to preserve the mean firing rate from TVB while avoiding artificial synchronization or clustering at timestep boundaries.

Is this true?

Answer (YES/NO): YES